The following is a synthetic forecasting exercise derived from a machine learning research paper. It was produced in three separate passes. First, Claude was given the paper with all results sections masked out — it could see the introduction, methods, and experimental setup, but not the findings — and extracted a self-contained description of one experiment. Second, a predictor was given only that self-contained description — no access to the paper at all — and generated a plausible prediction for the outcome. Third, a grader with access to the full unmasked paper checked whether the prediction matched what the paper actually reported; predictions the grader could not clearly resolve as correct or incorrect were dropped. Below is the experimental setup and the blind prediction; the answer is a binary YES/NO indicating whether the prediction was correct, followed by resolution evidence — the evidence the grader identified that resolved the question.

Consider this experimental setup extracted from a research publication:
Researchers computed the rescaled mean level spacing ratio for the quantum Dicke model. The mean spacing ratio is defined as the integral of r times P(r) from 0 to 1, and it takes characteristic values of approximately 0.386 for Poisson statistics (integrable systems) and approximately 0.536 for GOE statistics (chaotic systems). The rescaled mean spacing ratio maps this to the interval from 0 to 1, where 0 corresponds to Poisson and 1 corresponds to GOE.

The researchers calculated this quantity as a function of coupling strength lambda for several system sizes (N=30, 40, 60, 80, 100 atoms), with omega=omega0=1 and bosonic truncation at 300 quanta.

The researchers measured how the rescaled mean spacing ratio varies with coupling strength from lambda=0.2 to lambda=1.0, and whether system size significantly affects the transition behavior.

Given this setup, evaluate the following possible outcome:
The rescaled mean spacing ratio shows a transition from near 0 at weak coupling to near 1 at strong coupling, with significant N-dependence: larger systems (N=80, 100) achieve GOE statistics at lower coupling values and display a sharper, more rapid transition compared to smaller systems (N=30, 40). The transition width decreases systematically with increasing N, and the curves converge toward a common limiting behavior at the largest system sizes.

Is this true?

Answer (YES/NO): NO